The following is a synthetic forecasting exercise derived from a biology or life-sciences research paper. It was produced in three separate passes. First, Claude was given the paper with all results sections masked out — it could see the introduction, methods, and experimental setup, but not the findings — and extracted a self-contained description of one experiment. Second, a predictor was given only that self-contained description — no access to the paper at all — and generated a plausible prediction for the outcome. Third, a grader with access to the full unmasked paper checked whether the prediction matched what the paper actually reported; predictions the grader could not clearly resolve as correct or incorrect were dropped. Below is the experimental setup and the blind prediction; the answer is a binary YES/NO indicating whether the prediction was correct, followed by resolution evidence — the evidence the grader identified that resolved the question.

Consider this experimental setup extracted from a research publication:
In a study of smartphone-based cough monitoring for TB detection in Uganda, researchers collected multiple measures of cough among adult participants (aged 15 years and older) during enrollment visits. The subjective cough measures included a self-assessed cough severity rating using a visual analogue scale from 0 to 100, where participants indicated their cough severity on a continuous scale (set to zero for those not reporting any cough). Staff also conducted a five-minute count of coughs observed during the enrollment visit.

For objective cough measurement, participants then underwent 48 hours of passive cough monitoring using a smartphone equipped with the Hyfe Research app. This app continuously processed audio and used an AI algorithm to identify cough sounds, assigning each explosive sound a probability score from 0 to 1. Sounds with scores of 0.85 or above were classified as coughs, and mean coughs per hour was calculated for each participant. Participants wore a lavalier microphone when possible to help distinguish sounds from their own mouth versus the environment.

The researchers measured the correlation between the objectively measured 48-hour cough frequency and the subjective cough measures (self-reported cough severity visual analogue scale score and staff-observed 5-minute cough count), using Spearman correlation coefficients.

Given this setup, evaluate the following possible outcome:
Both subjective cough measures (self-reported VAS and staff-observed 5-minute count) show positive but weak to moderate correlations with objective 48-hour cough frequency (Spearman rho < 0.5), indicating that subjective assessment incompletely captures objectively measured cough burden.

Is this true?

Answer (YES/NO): NO